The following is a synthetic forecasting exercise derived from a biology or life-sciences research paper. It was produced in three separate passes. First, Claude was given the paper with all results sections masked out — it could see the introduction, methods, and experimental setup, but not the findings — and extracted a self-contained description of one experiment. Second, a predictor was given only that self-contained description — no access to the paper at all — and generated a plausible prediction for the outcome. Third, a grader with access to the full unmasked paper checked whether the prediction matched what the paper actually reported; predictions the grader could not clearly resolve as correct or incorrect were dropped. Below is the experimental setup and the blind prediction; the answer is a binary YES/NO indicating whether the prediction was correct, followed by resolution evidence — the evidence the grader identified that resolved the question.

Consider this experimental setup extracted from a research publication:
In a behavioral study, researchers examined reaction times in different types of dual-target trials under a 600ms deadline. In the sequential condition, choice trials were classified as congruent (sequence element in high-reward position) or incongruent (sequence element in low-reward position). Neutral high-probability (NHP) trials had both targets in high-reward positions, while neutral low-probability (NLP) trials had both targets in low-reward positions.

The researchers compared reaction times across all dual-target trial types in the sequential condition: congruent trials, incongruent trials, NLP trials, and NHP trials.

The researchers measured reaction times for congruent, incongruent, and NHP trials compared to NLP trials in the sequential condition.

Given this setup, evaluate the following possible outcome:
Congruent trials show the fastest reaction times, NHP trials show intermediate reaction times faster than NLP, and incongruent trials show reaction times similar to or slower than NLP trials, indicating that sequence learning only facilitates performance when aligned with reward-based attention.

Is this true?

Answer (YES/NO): NO